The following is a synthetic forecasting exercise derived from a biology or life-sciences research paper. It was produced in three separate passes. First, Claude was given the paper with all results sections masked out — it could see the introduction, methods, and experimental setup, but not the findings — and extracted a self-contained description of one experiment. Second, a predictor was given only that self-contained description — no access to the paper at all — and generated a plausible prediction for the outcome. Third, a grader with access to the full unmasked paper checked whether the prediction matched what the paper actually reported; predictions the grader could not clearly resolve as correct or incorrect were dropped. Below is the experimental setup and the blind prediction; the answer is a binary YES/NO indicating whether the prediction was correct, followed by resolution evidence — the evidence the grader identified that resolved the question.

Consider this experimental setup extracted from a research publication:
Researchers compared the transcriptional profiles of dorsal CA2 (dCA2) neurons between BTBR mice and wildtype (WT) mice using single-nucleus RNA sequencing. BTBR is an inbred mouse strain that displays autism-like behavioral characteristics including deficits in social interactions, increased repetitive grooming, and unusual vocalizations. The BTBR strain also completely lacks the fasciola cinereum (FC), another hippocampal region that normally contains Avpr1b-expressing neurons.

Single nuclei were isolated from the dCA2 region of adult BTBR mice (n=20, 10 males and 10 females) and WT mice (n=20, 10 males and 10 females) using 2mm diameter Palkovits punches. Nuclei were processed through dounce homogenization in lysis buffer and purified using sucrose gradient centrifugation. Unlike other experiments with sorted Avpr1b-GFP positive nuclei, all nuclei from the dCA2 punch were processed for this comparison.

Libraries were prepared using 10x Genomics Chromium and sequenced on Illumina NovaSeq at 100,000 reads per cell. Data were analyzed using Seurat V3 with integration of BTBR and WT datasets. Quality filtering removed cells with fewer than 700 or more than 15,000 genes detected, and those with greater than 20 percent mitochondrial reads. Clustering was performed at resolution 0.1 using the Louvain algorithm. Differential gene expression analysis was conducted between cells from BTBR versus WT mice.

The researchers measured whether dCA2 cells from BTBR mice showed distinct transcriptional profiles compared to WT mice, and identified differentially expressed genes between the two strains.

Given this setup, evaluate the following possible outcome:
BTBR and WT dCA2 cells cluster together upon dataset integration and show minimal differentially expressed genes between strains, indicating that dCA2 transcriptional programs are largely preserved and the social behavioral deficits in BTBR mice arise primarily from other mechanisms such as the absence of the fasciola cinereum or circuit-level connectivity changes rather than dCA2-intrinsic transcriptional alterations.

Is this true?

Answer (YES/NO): YES